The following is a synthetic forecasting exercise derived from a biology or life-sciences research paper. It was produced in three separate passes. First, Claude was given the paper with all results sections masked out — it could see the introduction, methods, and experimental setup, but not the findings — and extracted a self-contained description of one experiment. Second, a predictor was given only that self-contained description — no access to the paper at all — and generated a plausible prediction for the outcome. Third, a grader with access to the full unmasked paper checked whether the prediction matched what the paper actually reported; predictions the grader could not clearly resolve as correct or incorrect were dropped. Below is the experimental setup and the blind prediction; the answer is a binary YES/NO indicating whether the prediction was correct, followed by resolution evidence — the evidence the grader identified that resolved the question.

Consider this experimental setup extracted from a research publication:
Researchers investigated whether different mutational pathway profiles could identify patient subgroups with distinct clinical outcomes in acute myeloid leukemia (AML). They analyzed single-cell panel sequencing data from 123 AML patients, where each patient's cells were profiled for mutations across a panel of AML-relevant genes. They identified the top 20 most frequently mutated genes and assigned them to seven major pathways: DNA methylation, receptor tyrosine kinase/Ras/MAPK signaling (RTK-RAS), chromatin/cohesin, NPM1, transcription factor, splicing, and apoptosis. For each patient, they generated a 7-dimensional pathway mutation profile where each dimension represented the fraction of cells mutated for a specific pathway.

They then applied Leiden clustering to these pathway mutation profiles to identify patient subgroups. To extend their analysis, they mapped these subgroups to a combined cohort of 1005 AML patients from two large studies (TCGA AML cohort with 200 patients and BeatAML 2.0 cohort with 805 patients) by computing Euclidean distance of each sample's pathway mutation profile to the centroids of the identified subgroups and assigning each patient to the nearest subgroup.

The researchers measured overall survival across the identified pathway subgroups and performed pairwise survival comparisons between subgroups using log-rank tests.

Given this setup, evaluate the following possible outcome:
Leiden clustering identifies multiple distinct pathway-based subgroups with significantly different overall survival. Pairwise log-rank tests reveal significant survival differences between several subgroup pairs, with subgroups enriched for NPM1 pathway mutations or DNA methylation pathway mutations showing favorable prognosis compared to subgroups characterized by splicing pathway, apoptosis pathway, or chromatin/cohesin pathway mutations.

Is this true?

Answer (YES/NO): NO